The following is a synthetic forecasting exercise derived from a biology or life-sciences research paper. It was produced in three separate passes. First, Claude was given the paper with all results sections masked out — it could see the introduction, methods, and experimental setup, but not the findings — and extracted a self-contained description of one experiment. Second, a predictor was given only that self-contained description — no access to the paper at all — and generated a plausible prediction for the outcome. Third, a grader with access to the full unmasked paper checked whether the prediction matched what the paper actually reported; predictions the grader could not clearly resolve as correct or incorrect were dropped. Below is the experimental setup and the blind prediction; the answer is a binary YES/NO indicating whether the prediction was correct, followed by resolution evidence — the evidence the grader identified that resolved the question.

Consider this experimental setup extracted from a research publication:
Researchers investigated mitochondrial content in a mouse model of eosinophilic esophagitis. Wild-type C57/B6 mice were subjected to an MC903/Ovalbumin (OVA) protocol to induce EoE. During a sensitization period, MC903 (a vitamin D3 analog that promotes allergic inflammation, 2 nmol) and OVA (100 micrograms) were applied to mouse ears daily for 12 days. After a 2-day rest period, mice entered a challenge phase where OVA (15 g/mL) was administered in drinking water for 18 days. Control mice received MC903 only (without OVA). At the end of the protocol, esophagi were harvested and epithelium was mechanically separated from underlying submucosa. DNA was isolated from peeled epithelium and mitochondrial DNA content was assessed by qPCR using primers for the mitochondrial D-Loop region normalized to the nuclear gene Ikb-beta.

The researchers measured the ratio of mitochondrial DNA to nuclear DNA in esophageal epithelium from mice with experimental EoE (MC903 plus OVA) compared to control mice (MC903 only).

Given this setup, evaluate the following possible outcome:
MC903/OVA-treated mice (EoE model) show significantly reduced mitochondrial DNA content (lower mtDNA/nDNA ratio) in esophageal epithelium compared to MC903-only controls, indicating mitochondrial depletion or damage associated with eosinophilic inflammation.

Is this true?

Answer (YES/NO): NO